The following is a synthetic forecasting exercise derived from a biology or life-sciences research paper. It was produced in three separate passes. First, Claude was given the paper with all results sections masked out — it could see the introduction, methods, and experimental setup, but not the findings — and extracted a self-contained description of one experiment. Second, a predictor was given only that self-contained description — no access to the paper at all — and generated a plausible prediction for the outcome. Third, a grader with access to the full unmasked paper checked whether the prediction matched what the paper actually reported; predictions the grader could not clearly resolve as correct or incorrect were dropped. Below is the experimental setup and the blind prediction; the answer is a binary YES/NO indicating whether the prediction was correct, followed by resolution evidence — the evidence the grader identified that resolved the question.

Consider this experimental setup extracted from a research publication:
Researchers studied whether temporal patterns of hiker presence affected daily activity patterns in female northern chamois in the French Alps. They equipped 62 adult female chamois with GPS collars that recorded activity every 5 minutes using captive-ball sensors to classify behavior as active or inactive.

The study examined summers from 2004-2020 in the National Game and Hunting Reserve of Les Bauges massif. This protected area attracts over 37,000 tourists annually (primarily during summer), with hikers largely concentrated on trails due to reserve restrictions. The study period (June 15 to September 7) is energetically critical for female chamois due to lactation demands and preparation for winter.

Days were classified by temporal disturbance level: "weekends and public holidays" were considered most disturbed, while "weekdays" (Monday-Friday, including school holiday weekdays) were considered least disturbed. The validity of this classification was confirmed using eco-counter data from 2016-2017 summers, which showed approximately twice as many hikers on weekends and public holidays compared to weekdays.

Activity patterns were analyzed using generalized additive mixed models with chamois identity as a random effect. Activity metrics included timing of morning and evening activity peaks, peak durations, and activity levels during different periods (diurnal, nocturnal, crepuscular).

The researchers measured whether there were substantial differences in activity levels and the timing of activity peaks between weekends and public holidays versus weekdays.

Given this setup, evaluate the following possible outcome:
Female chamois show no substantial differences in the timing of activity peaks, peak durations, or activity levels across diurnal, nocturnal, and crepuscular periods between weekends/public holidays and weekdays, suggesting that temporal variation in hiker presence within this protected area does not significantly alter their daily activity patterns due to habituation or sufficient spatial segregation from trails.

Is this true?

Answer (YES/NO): YES